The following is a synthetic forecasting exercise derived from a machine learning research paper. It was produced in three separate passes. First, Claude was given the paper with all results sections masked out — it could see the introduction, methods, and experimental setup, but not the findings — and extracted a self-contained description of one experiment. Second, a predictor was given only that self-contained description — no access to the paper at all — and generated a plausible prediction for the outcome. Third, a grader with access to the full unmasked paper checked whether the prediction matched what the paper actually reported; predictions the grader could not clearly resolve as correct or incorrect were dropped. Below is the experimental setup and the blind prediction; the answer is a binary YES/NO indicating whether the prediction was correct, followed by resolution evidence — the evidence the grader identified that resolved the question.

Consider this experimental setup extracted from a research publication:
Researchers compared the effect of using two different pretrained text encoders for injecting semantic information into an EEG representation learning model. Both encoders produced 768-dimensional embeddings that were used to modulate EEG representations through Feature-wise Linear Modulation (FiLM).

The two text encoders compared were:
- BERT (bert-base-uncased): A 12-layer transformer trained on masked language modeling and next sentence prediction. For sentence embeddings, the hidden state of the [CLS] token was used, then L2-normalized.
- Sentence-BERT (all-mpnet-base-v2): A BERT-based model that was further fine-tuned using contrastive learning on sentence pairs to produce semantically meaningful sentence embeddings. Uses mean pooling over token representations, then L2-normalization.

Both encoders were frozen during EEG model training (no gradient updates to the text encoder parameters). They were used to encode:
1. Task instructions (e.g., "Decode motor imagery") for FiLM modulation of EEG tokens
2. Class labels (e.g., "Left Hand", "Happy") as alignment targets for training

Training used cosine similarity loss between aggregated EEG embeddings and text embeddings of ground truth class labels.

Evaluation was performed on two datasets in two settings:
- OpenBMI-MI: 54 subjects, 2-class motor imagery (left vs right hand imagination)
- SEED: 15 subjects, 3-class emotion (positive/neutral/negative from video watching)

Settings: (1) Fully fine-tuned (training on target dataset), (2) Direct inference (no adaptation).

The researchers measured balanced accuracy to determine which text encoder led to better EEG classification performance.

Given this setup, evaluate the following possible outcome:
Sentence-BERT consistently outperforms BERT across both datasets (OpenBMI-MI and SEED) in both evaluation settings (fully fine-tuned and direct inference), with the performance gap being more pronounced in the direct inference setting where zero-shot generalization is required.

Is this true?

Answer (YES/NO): NO